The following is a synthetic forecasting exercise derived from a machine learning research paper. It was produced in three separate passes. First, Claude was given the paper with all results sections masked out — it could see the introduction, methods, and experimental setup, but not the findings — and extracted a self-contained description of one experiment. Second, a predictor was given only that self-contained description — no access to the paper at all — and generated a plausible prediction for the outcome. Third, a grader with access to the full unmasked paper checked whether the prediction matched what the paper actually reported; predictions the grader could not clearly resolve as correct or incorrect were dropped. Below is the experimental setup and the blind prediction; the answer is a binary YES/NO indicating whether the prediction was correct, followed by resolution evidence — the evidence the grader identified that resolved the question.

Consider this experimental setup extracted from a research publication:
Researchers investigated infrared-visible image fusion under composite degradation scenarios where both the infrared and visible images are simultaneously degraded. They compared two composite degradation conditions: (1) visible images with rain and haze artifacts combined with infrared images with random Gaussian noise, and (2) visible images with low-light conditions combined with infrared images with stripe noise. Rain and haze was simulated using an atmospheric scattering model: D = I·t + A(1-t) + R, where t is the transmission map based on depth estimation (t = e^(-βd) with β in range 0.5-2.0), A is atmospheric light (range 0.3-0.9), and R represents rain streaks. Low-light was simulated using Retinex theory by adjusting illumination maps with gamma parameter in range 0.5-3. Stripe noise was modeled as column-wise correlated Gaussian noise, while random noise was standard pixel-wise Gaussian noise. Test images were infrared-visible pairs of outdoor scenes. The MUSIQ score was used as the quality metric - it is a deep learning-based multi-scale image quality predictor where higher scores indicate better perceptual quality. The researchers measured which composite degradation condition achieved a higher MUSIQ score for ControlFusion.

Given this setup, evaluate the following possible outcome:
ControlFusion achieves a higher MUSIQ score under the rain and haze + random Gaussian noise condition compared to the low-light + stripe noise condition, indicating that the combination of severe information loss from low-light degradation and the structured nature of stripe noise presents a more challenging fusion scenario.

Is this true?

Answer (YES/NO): NO